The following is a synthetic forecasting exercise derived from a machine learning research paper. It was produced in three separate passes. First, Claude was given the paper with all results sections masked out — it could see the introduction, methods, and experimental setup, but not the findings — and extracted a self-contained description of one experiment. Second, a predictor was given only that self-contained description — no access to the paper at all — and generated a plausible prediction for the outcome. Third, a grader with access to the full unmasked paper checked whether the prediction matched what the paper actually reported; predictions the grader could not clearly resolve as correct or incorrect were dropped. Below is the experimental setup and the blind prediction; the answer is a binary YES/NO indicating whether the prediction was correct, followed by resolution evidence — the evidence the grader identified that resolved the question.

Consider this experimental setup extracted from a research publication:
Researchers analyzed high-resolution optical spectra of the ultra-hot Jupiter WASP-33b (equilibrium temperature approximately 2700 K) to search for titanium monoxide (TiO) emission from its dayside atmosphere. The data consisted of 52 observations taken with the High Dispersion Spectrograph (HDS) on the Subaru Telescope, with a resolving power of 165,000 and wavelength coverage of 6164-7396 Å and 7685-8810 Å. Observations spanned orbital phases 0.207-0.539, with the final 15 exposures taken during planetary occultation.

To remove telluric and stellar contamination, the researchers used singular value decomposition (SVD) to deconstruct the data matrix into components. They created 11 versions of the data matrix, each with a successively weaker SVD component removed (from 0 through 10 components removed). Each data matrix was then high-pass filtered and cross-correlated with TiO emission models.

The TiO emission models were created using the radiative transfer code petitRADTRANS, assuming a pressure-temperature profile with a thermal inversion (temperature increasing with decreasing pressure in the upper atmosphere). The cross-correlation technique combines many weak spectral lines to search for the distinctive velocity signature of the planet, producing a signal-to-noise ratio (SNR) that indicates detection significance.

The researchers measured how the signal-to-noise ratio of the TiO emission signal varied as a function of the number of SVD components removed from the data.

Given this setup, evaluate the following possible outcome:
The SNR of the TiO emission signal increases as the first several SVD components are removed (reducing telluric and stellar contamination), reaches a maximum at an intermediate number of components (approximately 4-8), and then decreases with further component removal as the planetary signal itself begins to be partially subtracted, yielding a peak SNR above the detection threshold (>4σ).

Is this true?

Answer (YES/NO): YES